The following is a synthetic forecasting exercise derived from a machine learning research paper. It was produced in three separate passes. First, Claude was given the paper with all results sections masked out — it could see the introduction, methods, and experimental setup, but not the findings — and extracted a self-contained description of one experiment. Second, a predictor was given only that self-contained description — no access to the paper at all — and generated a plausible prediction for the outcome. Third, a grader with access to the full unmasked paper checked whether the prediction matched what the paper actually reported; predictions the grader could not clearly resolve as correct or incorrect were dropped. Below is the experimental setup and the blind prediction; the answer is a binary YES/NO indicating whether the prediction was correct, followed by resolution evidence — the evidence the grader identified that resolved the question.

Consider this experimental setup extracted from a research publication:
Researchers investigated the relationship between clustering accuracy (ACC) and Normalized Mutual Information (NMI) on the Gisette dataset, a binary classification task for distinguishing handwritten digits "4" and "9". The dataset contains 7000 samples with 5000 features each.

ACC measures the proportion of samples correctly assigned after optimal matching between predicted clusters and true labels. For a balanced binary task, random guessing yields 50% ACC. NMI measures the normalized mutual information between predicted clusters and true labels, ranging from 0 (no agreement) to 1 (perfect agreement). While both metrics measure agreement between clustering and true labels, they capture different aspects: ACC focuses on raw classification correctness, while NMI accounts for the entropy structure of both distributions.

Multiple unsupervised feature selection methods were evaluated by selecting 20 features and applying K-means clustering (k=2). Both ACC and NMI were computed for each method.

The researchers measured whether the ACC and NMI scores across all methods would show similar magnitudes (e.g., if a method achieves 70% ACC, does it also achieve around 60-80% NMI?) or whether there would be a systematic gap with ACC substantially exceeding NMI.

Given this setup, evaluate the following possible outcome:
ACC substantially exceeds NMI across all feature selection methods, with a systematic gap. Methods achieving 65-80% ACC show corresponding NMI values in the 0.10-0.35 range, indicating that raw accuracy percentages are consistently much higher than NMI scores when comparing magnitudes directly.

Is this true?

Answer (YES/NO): YES